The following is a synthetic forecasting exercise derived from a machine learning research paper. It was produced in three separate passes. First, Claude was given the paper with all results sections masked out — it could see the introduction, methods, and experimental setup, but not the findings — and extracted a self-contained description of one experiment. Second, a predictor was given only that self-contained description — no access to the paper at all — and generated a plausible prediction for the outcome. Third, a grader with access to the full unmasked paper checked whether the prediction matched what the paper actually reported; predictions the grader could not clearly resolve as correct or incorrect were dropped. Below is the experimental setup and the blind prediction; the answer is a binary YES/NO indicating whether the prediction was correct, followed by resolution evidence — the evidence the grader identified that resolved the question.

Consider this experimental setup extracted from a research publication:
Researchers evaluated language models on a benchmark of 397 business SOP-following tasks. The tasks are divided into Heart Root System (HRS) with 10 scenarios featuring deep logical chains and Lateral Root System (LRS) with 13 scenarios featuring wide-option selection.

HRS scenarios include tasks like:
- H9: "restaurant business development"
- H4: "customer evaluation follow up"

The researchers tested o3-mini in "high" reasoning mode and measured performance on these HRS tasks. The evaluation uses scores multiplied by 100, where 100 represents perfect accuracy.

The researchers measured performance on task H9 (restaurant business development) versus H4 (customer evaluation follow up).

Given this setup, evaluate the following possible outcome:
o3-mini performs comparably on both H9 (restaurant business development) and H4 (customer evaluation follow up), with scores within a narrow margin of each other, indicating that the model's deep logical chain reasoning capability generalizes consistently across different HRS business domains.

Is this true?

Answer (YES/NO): NO